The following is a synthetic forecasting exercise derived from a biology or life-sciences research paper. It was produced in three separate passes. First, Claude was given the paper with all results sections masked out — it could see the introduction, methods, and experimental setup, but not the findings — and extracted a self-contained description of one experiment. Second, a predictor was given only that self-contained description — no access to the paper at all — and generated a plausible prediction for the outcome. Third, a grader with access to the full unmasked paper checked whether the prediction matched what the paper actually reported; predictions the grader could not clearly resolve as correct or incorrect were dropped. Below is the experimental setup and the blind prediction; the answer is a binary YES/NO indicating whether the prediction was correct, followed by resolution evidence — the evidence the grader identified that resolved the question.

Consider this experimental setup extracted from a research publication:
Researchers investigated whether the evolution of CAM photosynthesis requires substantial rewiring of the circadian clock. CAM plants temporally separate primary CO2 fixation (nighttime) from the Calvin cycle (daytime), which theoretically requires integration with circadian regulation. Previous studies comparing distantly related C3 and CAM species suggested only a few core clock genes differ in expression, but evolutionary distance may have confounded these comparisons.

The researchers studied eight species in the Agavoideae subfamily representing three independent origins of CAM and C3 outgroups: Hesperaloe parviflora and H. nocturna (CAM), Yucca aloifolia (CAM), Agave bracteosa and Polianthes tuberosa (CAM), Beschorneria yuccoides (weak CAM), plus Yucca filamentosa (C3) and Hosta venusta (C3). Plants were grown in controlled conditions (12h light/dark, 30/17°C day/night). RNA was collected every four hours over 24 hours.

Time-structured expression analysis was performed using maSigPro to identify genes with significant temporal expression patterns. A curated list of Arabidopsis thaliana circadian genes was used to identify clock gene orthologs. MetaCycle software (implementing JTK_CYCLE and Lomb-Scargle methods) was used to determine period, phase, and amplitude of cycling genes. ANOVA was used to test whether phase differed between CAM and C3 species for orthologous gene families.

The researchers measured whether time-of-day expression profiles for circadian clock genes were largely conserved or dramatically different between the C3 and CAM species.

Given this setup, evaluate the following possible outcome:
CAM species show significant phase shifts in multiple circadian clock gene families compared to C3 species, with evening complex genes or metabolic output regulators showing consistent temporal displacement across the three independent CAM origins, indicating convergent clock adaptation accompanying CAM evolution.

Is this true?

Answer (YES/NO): NO